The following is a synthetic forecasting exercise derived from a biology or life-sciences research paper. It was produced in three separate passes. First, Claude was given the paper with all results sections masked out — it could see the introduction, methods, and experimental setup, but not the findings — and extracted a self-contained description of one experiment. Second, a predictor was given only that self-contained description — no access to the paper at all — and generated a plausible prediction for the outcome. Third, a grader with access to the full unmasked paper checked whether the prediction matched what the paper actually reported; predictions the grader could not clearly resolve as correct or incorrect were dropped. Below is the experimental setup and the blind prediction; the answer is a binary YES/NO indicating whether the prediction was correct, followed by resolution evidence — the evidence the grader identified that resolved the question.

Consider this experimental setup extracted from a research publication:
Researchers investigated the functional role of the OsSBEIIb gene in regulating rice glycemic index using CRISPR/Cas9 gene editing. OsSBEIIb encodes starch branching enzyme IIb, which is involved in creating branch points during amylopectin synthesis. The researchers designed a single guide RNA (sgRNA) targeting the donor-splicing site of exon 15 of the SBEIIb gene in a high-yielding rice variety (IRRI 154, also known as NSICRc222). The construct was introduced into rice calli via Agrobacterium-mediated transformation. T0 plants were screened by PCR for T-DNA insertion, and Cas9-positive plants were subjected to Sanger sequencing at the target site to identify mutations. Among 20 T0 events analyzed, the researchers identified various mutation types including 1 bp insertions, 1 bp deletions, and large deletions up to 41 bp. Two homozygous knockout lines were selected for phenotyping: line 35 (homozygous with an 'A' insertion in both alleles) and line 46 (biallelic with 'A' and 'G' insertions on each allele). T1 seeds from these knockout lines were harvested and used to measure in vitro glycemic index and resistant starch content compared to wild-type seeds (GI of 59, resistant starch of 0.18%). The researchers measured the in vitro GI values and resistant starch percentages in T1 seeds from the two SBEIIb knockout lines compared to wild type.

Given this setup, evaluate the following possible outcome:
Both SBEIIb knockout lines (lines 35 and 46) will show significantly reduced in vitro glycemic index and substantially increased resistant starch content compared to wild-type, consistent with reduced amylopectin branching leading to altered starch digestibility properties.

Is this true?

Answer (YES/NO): YES